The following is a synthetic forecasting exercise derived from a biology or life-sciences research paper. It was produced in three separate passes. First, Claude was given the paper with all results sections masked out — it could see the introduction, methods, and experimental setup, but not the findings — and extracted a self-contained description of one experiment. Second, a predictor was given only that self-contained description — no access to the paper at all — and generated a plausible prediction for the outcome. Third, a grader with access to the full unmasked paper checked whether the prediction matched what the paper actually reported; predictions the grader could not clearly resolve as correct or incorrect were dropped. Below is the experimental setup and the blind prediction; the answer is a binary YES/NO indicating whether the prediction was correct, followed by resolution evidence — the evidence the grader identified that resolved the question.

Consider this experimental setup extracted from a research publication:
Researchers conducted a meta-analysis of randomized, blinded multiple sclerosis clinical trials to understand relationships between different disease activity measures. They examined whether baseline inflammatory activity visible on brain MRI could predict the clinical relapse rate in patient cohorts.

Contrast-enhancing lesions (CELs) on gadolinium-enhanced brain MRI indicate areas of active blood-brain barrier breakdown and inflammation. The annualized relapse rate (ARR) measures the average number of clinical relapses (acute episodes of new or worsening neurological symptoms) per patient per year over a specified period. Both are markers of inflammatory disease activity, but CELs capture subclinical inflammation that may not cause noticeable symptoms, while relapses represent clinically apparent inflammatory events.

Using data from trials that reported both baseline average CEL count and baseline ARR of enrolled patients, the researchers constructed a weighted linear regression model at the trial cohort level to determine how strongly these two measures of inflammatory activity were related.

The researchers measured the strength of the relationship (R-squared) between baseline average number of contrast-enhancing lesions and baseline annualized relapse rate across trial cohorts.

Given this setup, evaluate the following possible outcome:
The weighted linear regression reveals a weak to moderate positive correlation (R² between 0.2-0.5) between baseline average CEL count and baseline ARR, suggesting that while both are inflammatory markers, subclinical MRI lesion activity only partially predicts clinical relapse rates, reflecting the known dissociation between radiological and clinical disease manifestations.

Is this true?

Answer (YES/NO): NO